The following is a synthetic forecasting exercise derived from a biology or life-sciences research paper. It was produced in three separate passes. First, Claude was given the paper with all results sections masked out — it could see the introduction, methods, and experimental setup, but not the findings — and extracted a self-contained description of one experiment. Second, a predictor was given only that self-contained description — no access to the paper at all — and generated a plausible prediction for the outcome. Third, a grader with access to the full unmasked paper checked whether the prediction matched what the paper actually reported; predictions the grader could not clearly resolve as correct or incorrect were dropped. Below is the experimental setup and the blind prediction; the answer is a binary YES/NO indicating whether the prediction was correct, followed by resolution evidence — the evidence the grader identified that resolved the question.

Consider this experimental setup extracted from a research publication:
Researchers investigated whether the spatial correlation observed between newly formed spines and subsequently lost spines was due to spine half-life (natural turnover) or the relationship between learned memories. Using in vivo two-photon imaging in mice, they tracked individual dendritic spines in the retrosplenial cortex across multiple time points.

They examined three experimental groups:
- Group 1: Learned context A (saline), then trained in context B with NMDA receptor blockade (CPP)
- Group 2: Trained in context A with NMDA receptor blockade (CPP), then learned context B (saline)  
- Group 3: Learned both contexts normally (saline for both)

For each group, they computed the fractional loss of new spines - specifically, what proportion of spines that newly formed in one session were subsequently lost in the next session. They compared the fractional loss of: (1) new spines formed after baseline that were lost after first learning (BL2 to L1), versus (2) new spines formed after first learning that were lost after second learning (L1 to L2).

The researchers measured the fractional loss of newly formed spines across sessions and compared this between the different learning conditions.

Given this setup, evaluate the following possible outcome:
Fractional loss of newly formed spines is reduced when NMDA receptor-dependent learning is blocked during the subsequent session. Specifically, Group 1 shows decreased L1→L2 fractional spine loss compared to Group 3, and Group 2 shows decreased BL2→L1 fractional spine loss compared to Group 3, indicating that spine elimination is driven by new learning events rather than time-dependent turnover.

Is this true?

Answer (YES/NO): NO